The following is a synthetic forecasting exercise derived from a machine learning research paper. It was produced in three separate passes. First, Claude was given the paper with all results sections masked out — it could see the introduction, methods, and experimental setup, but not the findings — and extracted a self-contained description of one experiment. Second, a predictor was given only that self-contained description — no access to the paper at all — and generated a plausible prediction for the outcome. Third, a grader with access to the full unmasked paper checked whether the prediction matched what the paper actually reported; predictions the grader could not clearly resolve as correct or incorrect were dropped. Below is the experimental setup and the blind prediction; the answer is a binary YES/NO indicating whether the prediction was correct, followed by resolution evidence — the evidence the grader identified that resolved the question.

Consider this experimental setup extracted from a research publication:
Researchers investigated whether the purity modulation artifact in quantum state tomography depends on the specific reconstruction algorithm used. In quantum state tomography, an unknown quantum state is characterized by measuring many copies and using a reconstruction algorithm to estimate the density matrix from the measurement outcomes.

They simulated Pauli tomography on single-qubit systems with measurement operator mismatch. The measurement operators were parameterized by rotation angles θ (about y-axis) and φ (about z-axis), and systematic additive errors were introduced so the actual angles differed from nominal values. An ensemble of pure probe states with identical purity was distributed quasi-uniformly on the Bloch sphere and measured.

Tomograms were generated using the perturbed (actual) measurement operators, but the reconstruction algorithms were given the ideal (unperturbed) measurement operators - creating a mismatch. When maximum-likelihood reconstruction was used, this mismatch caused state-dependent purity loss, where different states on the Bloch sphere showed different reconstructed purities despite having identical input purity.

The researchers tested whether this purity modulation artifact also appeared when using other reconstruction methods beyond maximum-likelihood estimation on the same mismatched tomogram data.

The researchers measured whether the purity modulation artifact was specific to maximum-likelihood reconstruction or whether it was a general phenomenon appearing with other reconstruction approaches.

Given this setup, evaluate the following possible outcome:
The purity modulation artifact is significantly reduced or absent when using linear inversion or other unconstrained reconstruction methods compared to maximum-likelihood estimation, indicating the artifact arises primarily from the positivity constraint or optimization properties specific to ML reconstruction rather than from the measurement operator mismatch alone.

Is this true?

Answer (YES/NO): NO